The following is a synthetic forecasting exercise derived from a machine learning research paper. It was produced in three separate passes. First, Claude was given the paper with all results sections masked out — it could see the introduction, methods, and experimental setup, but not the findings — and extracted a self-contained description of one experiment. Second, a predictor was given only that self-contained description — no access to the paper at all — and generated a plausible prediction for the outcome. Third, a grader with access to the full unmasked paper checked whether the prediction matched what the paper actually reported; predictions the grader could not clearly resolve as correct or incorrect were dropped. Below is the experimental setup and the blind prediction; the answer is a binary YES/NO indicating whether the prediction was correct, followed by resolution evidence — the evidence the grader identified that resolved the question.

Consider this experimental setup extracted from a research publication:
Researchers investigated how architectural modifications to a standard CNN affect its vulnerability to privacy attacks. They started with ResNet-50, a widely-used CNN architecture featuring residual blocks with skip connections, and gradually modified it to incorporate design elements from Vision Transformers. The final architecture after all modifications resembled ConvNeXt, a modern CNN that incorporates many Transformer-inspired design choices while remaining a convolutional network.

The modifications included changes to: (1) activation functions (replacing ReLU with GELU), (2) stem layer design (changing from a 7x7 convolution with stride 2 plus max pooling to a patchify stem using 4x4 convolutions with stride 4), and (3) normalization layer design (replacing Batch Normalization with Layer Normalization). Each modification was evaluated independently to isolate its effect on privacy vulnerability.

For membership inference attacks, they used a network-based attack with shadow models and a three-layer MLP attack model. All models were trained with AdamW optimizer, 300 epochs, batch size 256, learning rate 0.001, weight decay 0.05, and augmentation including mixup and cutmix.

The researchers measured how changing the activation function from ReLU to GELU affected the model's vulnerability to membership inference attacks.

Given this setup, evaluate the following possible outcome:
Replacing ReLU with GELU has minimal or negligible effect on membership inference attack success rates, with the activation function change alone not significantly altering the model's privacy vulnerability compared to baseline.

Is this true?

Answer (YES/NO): YES